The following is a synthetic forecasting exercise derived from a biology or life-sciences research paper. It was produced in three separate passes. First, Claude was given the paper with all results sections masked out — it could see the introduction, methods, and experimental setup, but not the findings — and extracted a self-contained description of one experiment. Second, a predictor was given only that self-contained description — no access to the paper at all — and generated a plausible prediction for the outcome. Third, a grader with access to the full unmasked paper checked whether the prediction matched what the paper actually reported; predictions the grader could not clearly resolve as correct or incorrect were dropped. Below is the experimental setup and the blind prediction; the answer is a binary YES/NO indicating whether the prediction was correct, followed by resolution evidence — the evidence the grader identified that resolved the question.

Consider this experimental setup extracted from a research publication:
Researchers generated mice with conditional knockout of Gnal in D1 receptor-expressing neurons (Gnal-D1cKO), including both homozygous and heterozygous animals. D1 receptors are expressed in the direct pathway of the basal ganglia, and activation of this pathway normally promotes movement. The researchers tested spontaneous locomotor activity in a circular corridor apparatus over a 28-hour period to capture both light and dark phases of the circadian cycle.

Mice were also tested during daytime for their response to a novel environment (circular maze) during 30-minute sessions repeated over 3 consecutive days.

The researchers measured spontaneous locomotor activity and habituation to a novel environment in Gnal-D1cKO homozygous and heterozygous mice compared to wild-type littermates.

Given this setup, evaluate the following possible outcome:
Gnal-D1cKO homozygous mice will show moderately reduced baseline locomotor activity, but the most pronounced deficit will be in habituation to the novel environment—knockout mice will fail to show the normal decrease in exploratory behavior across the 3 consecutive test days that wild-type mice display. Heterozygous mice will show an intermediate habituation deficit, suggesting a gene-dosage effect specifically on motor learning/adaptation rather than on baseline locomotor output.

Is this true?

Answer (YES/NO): NO